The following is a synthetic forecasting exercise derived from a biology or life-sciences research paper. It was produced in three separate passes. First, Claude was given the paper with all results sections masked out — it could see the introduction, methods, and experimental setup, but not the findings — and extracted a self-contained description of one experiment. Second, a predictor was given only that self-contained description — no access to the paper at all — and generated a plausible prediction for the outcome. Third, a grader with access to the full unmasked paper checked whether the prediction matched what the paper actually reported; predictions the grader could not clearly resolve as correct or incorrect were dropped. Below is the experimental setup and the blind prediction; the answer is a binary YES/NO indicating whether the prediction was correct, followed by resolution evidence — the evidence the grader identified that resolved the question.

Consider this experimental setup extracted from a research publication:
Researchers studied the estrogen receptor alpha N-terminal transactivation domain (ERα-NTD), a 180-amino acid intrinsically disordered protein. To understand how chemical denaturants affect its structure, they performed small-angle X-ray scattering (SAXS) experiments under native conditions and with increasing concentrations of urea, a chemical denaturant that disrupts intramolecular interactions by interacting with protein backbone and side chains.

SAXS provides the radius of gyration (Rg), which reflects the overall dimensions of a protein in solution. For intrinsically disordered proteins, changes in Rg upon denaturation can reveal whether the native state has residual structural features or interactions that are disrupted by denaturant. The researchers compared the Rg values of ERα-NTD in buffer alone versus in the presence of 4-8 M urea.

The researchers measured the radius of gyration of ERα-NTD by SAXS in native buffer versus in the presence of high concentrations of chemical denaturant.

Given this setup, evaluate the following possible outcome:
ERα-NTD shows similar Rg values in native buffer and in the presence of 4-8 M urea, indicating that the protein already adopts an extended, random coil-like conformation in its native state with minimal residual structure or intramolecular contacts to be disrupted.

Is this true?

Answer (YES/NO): NO